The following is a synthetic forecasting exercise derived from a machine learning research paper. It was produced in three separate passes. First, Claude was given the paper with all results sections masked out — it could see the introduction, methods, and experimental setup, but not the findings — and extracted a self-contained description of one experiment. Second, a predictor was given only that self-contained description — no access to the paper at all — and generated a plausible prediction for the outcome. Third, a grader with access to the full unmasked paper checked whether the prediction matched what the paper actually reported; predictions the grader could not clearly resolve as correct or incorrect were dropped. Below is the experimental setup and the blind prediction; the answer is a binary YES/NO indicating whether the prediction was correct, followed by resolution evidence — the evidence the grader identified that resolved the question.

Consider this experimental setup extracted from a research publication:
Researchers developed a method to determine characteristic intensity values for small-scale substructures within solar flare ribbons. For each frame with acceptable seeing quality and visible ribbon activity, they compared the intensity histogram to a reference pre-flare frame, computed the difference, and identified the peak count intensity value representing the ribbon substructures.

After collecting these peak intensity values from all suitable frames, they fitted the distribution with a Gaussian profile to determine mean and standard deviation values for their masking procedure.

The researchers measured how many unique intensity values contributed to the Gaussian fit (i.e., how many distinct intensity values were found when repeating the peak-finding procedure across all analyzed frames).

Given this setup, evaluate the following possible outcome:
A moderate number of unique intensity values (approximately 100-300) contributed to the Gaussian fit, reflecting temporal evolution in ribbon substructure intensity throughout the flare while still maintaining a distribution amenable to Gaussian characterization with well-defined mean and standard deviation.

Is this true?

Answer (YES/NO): NO